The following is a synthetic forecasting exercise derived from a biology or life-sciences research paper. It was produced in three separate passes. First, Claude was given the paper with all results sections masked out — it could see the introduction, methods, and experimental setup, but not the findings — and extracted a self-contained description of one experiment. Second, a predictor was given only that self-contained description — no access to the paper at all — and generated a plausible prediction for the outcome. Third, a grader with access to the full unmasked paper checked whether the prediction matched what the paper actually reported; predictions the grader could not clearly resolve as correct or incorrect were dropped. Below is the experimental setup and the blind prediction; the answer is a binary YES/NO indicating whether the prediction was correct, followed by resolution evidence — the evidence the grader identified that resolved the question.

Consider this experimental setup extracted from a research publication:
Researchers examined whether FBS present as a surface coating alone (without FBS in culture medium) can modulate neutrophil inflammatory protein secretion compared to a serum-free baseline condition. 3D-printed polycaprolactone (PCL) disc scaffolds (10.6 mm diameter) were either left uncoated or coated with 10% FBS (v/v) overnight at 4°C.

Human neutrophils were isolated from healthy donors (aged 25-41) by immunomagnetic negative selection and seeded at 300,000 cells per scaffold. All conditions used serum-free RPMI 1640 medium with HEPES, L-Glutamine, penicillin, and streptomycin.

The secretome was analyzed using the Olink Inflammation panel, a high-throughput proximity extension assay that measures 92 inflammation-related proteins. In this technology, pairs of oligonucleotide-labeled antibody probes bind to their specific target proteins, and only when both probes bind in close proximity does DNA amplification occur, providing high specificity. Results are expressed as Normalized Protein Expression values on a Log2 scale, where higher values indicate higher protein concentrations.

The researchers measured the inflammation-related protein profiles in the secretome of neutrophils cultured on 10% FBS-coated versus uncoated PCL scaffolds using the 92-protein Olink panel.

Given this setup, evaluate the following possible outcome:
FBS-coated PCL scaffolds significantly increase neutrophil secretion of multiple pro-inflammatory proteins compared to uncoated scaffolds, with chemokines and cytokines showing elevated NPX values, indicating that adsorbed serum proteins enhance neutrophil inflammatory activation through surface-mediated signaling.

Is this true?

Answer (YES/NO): NO